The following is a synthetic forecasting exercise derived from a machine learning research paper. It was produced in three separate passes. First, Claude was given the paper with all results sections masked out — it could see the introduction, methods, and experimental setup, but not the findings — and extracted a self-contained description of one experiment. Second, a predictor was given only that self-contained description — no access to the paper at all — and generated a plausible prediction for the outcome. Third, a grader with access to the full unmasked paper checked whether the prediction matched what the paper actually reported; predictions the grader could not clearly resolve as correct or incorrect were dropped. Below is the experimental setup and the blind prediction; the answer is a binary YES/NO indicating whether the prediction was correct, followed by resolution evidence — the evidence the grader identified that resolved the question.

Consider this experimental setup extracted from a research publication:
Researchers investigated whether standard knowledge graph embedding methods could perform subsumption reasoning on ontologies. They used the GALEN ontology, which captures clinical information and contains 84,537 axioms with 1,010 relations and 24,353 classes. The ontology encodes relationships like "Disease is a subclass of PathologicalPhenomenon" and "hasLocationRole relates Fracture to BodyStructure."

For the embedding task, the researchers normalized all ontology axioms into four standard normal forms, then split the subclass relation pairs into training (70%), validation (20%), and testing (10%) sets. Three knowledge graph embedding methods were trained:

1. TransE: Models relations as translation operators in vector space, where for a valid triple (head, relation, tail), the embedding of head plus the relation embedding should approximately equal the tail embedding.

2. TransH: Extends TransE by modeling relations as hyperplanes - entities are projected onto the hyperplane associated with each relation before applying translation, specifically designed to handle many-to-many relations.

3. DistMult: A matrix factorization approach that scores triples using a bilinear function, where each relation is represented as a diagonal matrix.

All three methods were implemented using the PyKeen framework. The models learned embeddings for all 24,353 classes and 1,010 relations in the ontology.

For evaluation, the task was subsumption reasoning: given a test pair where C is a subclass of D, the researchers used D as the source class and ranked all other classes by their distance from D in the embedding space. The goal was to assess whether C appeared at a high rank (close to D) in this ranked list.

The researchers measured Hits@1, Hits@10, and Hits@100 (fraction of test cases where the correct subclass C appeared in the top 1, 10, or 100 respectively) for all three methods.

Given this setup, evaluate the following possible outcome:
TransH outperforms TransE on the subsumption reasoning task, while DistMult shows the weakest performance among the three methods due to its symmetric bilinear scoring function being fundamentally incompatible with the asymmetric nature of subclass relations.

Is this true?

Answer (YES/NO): NO